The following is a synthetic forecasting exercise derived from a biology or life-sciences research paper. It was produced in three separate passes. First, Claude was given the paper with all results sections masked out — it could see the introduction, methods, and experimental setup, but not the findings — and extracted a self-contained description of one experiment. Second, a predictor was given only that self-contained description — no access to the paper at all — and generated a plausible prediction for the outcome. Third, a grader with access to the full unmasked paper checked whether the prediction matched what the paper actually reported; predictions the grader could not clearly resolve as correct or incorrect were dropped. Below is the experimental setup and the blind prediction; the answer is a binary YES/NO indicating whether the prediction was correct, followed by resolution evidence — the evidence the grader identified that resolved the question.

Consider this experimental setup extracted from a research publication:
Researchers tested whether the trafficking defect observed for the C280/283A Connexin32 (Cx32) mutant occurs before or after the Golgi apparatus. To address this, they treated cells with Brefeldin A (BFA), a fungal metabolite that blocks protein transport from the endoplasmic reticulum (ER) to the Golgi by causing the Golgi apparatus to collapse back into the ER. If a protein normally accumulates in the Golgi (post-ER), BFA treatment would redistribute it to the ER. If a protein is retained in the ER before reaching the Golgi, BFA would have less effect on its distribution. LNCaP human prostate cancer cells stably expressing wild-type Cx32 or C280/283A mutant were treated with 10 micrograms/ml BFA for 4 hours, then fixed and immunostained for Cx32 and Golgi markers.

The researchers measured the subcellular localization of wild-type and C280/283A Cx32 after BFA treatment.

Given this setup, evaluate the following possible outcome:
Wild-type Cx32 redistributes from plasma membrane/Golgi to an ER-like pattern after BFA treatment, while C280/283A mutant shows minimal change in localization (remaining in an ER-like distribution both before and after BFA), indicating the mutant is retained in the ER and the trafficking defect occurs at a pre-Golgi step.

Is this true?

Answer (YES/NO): NO